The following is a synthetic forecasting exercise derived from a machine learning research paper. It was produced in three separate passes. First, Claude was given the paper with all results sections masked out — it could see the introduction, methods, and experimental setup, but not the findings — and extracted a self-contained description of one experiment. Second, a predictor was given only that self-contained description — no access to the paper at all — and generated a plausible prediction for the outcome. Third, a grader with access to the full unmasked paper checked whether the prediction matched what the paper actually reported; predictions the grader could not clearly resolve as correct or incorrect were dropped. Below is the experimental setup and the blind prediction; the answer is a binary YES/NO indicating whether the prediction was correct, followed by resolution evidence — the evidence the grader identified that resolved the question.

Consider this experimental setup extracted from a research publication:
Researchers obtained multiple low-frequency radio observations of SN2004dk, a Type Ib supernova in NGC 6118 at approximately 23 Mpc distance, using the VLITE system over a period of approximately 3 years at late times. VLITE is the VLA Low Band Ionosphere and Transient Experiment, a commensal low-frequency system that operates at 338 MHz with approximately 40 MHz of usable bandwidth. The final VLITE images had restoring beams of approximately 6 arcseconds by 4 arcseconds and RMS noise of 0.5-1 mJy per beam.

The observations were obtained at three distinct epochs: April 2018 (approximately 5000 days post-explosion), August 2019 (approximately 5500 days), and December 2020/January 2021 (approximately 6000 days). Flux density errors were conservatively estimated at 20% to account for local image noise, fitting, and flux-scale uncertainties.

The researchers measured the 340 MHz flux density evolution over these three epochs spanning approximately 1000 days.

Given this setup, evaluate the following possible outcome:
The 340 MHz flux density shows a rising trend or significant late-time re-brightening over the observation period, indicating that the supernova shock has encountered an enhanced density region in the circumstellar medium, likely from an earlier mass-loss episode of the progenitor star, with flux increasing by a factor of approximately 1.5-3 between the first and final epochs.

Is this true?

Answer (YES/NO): NO